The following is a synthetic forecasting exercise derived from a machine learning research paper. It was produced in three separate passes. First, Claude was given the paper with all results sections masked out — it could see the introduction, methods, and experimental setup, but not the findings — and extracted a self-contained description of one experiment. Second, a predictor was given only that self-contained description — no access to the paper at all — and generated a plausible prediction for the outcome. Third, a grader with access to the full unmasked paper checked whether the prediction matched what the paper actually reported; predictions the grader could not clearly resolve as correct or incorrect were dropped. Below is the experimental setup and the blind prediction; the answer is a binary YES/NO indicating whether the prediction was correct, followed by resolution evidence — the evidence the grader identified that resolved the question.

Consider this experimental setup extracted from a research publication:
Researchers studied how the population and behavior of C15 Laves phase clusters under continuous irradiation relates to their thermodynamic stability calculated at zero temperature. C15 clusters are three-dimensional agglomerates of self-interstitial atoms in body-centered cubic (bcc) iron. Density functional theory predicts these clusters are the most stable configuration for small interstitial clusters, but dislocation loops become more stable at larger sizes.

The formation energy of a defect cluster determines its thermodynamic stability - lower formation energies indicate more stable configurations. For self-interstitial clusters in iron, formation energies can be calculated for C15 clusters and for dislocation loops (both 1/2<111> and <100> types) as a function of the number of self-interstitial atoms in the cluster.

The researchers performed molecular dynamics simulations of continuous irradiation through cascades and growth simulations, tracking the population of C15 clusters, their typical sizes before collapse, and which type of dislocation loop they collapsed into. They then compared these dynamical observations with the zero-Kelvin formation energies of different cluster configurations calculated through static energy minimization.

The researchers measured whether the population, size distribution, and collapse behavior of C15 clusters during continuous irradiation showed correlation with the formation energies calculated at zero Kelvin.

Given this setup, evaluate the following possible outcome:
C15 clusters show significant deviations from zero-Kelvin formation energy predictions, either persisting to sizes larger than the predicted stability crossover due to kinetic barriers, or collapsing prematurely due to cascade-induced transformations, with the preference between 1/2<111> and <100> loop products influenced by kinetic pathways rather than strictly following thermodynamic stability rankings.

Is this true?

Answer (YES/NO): NO